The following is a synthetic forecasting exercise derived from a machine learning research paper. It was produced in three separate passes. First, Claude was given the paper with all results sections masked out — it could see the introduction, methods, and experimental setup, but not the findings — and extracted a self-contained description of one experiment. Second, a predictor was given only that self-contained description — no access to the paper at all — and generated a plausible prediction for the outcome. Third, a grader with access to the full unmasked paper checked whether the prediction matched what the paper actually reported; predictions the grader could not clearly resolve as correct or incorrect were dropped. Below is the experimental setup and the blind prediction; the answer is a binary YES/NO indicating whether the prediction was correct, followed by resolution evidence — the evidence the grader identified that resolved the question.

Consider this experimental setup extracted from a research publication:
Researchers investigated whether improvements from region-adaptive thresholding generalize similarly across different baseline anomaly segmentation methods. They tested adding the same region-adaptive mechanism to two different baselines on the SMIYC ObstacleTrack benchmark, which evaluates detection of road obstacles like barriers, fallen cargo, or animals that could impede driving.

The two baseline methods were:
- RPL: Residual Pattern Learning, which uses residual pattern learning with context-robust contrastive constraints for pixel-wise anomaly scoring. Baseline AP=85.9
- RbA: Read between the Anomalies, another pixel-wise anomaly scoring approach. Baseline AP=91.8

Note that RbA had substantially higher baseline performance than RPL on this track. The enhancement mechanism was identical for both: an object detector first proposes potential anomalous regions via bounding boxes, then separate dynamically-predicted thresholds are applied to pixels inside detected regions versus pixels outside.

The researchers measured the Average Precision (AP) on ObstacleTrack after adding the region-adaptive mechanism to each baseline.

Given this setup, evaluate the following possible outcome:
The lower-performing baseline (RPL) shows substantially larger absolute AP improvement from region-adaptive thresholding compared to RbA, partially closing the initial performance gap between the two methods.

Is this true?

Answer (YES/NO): YES